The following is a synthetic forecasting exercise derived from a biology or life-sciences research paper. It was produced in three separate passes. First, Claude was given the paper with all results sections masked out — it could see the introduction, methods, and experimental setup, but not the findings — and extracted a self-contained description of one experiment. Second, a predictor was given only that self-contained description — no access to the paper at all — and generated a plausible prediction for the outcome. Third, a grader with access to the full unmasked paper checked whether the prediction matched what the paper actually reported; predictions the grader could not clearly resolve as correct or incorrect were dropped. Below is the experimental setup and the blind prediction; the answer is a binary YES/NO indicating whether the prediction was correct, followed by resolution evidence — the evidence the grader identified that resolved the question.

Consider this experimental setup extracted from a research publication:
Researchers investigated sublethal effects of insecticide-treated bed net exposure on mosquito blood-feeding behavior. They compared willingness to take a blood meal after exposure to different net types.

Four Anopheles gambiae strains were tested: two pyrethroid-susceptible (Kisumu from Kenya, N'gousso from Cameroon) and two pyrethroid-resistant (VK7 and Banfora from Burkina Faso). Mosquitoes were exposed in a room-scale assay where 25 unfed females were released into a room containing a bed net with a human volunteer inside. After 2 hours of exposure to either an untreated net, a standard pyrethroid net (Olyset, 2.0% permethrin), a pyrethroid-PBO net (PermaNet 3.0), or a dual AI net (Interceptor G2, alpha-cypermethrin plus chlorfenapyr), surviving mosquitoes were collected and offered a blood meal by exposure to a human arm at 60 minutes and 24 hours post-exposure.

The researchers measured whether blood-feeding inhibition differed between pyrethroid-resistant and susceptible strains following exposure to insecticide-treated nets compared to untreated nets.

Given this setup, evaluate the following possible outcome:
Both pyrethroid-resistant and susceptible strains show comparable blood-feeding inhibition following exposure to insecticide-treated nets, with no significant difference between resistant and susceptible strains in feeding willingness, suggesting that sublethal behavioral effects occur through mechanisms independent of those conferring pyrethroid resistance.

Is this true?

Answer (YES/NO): NO